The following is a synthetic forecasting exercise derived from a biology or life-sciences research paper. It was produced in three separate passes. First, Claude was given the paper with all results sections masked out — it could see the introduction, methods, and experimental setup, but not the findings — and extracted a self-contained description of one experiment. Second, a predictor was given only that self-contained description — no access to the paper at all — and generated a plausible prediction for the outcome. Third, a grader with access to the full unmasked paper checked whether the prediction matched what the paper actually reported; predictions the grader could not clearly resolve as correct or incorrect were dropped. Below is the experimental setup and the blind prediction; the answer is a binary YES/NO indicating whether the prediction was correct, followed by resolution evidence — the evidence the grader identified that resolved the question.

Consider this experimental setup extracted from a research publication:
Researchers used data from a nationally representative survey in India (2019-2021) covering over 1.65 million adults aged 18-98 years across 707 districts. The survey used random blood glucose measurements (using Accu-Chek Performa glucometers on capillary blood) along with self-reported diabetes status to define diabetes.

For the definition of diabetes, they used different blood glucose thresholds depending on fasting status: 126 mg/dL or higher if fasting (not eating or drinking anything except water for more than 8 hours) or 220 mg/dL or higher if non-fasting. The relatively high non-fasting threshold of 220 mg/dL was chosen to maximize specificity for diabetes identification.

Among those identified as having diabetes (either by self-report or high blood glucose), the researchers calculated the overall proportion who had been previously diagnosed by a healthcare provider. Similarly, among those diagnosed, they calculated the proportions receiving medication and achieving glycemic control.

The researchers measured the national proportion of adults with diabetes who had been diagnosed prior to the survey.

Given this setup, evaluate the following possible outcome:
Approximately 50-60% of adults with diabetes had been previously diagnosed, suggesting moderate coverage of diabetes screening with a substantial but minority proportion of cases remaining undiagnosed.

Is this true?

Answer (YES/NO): NO